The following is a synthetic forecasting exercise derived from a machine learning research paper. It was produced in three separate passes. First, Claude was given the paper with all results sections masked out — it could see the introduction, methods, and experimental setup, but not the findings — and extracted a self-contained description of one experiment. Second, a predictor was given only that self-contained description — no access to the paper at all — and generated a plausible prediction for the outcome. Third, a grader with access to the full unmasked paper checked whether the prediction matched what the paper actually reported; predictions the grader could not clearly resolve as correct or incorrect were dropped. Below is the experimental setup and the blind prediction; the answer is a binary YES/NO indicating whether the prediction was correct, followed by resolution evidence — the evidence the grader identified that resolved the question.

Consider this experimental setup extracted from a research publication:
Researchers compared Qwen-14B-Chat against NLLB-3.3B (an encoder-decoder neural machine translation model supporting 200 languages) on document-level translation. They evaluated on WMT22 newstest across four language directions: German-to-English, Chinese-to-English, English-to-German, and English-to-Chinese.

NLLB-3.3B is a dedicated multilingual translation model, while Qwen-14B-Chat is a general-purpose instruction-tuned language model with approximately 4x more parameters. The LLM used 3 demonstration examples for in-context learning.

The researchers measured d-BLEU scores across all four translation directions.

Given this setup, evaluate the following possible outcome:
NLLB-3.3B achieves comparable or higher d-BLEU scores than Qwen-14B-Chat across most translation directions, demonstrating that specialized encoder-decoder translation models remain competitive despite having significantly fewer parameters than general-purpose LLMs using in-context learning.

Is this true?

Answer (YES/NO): NO